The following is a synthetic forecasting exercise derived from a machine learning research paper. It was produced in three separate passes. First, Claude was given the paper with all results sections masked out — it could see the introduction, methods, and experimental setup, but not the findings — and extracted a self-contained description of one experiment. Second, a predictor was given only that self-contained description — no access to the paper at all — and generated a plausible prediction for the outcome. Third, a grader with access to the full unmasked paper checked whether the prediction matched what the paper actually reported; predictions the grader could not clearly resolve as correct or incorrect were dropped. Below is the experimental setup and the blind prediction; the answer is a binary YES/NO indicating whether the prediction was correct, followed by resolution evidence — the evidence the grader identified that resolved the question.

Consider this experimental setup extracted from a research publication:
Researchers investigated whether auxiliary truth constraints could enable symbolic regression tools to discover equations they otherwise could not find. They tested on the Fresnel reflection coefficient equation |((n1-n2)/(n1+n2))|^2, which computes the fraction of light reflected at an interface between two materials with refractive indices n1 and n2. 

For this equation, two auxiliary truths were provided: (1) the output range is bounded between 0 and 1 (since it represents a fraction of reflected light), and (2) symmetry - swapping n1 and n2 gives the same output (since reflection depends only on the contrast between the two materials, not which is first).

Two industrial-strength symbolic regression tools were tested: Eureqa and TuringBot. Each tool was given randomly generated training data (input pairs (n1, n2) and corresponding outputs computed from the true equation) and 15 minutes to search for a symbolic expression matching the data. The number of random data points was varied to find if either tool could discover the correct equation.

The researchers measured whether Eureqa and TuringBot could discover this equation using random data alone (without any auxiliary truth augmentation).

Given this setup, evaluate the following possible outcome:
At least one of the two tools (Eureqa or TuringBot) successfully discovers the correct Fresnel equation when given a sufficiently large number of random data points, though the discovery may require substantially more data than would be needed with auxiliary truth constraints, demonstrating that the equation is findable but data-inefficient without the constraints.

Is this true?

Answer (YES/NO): NO